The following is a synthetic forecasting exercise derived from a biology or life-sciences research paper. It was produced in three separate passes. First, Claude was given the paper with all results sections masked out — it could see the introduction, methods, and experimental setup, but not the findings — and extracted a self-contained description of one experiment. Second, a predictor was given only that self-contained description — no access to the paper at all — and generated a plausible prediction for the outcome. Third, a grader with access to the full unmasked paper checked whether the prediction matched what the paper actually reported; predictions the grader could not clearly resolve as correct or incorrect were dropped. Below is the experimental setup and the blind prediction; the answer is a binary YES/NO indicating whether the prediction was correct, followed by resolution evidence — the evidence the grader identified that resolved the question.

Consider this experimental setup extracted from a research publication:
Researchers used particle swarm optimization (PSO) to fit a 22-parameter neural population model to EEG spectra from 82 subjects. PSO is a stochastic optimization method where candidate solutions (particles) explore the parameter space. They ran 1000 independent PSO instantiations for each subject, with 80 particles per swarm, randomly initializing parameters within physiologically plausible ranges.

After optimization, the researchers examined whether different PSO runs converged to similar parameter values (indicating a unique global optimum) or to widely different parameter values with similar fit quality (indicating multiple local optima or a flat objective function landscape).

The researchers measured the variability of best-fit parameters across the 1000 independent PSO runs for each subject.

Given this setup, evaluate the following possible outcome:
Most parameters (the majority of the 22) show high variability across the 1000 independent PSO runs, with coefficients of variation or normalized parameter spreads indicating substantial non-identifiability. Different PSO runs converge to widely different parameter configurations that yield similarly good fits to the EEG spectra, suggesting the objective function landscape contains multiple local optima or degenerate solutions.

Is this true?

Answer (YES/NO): YES